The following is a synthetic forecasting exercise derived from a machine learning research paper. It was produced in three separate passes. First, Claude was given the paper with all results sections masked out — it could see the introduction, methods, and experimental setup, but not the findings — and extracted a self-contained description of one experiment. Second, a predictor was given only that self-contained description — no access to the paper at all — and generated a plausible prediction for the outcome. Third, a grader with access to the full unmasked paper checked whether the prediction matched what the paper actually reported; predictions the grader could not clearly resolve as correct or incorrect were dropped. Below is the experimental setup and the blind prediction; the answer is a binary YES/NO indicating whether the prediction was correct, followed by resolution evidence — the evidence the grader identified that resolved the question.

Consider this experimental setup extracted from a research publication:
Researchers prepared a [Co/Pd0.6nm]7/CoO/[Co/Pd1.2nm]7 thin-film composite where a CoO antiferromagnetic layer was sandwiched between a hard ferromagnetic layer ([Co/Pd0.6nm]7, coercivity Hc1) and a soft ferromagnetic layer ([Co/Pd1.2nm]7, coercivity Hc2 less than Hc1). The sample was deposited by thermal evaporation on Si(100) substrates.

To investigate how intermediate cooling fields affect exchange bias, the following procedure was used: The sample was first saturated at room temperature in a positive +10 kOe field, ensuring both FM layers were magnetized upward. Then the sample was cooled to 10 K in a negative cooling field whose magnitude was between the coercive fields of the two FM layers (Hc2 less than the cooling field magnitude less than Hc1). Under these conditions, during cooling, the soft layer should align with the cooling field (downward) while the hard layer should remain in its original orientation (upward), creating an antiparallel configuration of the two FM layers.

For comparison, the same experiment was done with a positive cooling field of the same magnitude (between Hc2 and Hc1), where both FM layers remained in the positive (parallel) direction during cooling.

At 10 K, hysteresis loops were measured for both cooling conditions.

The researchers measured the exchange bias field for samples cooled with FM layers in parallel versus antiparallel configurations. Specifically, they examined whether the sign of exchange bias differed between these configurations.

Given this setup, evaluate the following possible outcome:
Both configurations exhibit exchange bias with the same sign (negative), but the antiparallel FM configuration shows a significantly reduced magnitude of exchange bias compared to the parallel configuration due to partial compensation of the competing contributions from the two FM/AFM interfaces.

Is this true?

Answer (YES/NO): NO